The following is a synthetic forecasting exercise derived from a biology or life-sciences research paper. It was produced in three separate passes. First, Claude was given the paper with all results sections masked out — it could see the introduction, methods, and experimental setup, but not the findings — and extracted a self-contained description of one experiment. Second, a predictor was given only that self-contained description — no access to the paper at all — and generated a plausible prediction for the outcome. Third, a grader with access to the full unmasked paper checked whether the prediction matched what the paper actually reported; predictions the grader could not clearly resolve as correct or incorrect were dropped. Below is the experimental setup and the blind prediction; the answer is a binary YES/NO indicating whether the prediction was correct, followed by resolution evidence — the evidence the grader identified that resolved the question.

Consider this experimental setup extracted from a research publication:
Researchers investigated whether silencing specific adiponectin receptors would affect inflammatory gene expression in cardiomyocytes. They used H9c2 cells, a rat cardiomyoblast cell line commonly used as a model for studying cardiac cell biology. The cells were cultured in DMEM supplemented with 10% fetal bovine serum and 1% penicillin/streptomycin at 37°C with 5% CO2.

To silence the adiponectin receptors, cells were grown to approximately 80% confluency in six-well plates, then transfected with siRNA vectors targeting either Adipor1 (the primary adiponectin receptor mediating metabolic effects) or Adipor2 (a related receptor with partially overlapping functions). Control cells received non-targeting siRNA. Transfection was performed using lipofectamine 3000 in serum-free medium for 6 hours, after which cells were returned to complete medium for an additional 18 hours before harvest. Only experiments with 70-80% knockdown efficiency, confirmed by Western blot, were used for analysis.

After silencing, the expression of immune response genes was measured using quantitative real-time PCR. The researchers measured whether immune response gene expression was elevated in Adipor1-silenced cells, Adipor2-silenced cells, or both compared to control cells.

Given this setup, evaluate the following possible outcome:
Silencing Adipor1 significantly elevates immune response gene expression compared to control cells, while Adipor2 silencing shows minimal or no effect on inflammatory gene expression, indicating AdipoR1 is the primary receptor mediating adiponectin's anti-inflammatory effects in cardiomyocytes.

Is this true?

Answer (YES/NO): YES